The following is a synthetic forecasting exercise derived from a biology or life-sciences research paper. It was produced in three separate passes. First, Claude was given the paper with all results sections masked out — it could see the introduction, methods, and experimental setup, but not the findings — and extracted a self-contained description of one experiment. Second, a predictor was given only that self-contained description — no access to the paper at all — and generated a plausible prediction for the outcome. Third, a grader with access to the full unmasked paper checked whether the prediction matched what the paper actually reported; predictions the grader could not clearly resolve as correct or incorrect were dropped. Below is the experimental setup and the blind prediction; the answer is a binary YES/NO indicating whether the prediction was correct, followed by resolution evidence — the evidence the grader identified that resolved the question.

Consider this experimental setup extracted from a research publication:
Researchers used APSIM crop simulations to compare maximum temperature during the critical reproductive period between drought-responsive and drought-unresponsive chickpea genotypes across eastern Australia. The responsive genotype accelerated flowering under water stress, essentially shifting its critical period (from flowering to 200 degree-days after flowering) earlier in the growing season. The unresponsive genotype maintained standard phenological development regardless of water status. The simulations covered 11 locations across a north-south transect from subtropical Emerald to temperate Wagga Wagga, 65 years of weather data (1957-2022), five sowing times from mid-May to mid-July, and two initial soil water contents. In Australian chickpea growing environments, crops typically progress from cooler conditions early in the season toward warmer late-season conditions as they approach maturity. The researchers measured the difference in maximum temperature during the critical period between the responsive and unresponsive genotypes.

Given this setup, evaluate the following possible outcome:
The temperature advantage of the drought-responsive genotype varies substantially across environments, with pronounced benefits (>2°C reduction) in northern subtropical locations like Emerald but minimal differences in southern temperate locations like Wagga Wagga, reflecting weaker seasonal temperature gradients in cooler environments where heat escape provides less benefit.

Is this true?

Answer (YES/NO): NO